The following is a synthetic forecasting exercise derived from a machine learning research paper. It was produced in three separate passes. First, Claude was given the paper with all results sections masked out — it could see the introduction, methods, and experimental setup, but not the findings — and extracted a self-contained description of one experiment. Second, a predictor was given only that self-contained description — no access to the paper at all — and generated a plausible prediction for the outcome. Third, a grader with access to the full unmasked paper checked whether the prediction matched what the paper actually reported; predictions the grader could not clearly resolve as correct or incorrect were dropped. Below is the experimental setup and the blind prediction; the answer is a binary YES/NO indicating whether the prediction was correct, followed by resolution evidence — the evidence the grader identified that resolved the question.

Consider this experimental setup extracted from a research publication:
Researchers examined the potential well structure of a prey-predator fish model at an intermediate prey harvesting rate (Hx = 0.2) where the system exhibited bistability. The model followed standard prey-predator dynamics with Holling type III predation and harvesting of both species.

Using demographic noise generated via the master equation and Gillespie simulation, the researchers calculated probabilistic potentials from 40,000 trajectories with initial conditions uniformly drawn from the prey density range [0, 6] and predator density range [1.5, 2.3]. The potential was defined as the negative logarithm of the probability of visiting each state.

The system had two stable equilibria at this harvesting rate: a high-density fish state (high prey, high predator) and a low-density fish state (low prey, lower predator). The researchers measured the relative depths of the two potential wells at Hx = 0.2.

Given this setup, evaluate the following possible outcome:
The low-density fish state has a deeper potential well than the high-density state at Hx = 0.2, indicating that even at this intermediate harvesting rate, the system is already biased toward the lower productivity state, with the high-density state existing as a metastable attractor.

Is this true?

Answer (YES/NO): NO